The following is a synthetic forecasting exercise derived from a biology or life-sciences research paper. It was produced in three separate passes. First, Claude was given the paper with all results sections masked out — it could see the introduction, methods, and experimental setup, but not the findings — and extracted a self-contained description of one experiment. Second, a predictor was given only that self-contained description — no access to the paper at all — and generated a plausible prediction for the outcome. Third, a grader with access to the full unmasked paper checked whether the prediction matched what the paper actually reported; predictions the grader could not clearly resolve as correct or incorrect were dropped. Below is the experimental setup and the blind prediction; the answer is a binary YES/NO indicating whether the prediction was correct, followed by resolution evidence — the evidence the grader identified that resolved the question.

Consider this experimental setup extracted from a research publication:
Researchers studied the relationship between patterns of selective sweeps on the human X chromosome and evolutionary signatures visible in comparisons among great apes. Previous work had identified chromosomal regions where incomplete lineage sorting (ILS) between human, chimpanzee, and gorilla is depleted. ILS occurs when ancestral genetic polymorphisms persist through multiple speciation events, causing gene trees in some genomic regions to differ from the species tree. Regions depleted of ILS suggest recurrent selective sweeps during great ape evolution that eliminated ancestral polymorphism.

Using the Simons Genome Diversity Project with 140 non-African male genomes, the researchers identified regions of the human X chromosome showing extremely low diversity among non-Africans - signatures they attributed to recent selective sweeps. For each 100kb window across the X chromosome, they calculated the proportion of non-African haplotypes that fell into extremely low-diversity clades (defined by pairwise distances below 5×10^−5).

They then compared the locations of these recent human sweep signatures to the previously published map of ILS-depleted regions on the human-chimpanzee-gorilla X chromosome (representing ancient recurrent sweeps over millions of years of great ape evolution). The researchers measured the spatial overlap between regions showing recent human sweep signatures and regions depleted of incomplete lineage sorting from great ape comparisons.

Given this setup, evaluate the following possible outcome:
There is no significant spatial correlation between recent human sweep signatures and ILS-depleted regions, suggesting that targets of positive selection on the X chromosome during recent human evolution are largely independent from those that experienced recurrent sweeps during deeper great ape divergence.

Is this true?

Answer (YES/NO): NO